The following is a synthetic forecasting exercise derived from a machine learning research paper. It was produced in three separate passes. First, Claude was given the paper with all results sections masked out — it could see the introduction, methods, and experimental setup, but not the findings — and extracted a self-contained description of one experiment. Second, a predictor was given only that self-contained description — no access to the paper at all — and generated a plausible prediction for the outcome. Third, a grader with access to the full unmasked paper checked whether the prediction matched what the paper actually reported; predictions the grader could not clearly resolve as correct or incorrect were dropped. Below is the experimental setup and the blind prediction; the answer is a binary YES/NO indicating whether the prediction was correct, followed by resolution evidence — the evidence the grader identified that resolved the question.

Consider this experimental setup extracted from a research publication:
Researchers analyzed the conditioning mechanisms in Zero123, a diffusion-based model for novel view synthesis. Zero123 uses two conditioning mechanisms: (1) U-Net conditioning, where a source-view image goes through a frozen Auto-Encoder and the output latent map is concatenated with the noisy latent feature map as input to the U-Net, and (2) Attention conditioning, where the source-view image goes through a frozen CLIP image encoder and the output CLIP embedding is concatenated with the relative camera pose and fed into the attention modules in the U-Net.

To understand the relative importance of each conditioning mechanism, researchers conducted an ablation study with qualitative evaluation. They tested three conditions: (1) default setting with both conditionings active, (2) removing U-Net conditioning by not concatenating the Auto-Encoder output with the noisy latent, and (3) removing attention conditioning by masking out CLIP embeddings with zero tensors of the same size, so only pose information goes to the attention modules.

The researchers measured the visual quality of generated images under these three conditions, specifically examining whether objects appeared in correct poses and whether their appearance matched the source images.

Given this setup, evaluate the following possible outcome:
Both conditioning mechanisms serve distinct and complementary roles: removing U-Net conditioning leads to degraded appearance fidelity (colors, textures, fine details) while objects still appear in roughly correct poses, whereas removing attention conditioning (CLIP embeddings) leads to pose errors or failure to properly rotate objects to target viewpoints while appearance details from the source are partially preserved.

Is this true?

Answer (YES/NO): NO